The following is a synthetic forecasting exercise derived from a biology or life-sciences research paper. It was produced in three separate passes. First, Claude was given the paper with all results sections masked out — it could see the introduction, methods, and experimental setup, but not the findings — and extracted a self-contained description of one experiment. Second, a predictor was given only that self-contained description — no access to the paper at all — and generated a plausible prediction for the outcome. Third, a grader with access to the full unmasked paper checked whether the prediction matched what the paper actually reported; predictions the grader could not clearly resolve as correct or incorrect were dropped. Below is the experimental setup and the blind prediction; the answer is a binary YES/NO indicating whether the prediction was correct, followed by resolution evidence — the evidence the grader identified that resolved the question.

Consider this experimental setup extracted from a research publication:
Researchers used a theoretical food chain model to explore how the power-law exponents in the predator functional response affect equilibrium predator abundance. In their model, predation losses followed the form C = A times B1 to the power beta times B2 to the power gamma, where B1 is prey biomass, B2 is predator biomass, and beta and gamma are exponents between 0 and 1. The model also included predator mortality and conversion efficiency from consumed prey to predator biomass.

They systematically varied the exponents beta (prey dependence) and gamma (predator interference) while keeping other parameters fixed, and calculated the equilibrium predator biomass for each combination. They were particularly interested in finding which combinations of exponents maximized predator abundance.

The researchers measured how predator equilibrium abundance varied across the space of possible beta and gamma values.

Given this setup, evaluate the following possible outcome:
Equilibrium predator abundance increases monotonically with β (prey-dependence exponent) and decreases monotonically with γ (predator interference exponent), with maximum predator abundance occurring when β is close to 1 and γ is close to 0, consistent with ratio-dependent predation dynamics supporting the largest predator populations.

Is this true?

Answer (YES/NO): NO